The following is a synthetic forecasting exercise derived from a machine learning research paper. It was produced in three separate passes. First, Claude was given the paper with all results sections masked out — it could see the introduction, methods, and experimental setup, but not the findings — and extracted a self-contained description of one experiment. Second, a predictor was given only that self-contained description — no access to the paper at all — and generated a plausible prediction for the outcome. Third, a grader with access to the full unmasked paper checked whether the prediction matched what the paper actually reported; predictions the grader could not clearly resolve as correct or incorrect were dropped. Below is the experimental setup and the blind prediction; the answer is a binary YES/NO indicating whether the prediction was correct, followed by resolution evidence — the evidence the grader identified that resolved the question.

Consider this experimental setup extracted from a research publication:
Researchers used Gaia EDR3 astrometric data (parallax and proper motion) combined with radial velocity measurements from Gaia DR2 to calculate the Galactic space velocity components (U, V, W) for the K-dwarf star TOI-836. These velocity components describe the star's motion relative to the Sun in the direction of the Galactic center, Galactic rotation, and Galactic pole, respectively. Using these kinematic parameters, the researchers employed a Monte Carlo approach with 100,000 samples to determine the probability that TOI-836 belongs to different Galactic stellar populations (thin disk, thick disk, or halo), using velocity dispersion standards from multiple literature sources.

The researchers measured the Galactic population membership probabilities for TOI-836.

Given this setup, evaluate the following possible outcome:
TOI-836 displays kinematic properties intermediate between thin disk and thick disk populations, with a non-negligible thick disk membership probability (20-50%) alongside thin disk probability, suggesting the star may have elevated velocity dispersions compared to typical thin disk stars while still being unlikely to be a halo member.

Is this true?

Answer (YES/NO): NO